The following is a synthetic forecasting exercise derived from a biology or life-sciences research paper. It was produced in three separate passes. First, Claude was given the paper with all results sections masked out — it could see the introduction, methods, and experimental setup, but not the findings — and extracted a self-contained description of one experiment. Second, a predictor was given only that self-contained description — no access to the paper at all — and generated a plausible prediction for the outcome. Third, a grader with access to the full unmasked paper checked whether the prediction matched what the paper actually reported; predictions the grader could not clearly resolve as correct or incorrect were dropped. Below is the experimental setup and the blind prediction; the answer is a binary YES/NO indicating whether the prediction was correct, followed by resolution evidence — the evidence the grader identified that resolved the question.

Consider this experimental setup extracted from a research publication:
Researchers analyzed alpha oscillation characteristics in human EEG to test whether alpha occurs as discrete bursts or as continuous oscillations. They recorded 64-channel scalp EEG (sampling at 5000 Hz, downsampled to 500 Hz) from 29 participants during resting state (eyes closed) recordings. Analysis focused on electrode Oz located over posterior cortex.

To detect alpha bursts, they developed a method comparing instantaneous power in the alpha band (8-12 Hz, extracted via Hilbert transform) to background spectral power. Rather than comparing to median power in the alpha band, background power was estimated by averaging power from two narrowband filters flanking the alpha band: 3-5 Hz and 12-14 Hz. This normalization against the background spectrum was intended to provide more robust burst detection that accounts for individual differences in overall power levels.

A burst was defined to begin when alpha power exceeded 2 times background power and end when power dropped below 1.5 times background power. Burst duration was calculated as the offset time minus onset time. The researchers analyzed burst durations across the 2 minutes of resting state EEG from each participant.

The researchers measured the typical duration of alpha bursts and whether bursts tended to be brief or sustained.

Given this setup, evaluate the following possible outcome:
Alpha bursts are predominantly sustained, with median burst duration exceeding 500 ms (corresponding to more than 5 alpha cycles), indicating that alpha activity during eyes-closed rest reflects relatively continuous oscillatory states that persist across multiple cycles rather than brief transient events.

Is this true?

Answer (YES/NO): NO